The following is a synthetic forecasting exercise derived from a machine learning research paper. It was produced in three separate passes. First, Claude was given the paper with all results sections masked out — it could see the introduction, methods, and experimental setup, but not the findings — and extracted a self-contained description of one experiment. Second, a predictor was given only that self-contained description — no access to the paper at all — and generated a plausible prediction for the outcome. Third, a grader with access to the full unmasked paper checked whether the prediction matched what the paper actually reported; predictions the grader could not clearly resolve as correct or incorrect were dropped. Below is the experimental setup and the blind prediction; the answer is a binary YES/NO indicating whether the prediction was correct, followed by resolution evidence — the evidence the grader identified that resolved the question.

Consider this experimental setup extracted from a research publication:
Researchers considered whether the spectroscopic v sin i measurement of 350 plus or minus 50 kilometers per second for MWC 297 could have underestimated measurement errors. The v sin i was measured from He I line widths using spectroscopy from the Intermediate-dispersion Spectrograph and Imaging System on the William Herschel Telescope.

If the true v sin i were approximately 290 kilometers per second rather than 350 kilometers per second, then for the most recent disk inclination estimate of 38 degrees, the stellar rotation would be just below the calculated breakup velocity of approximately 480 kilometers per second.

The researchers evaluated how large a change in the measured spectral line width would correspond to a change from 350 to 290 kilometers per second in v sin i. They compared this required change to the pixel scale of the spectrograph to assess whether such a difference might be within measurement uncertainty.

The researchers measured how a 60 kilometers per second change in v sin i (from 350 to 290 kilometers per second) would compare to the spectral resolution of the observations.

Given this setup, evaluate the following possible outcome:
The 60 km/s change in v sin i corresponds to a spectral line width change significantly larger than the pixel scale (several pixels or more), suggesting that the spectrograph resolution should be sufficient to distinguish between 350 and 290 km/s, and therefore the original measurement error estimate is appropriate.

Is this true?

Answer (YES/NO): NO